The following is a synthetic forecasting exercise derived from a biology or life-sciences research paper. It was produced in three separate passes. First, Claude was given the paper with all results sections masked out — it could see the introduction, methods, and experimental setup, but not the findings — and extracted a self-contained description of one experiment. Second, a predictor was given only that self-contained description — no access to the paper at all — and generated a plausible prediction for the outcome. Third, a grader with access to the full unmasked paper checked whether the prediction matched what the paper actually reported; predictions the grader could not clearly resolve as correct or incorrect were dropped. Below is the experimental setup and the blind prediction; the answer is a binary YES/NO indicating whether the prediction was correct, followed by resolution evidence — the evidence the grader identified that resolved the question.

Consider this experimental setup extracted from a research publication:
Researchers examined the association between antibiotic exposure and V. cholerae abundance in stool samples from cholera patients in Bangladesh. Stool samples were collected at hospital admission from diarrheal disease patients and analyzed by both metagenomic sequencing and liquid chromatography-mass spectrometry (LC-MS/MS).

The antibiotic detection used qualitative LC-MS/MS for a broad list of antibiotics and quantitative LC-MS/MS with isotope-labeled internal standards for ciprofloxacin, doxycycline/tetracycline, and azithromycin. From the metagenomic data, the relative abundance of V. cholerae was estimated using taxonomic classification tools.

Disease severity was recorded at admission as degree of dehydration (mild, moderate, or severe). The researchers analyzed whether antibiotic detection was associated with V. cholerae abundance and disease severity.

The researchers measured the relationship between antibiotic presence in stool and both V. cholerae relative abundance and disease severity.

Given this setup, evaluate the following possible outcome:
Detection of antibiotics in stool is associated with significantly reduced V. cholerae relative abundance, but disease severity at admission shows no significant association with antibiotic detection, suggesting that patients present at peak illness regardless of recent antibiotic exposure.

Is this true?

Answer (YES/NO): NO